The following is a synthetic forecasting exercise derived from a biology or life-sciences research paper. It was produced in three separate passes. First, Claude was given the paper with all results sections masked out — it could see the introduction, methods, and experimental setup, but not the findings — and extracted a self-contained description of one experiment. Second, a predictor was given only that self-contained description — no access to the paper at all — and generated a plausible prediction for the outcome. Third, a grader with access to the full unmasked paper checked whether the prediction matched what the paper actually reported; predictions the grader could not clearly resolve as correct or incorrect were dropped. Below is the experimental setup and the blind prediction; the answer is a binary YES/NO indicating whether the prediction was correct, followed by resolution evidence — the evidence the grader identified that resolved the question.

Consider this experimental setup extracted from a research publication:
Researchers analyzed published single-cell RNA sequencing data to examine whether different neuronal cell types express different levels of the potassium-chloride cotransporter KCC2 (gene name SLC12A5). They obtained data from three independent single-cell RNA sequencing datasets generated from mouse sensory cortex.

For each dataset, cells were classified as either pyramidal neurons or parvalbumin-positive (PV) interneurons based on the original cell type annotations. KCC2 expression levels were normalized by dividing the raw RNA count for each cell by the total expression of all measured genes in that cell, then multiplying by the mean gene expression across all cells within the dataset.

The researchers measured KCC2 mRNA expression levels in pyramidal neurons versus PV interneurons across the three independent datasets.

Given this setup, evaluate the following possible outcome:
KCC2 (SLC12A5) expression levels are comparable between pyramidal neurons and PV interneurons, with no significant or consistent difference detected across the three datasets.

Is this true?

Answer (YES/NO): NO